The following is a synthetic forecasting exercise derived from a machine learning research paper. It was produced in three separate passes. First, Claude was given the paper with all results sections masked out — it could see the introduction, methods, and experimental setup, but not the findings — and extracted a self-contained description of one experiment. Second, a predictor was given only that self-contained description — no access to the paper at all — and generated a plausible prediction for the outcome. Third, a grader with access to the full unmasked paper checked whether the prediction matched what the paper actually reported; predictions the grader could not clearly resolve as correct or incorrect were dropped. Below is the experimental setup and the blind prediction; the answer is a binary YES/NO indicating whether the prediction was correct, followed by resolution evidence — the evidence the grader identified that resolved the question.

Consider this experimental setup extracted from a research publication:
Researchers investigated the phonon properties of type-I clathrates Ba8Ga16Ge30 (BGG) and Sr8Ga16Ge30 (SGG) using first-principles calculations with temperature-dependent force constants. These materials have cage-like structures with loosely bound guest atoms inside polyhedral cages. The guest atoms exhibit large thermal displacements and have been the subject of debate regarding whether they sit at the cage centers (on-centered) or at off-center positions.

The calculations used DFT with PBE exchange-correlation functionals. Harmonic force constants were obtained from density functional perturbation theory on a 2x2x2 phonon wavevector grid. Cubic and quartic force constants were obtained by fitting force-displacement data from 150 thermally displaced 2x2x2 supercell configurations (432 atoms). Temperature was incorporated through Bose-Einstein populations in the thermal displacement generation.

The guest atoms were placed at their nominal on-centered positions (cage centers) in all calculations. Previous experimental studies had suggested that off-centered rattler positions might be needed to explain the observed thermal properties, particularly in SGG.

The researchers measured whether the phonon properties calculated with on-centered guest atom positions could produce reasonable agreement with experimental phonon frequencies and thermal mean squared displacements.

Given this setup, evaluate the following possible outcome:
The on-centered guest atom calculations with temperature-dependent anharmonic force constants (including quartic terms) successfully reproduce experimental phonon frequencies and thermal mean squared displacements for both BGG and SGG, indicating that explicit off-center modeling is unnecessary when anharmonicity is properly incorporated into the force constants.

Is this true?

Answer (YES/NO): YES